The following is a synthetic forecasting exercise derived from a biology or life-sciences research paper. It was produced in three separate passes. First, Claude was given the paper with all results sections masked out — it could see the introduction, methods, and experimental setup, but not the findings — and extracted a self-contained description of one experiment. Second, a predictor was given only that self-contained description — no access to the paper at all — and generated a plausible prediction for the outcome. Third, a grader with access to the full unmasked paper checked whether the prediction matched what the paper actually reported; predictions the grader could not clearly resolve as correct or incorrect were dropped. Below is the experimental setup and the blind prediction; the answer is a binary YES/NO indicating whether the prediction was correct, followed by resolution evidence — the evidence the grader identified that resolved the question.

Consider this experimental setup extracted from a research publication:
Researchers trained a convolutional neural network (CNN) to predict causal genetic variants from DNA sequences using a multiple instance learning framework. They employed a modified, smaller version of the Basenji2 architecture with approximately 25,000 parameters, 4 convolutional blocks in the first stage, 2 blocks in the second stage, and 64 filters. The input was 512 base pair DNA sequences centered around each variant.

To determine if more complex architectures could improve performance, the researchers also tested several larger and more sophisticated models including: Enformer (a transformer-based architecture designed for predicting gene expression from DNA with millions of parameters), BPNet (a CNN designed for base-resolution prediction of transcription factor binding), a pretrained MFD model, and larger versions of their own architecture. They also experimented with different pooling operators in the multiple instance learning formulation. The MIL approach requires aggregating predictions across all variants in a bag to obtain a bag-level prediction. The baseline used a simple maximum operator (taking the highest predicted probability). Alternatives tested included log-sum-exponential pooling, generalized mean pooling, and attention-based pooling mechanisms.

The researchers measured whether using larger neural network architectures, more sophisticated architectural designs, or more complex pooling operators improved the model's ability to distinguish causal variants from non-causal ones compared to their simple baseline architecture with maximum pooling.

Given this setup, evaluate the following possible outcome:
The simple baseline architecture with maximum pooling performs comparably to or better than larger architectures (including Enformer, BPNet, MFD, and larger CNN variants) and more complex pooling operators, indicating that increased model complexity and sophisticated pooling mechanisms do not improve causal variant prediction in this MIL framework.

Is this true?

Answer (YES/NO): YES